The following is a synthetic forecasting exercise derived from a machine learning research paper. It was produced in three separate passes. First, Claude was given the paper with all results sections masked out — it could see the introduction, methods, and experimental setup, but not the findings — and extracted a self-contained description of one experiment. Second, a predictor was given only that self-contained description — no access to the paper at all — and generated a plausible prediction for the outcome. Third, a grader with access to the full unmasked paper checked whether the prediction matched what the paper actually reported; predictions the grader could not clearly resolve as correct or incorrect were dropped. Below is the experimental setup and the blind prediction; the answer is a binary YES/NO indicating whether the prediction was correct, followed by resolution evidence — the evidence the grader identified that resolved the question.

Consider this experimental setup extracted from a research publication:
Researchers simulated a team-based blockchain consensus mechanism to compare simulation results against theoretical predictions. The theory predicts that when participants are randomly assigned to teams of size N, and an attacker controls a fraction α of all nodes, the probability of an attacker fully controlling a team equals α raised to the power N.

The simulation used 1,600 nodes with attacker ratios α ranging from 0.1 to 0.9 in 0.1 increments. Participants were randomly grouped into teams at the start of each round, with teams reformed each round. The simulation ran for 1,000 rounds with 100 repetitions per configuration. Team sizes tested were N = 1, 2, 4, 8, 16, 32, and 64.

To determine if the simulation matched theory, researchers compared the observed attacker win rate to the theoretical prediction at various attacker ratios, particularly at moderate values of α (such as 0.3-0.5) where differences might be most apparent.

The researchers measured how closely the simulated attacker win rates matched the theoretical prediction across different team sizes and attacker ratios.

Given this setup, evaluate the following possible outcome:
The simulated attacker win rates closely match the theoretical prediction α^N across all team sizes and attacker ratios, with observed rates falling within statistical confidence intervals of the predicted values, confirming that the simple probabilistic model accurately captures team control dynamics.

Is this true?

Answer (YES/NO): YES